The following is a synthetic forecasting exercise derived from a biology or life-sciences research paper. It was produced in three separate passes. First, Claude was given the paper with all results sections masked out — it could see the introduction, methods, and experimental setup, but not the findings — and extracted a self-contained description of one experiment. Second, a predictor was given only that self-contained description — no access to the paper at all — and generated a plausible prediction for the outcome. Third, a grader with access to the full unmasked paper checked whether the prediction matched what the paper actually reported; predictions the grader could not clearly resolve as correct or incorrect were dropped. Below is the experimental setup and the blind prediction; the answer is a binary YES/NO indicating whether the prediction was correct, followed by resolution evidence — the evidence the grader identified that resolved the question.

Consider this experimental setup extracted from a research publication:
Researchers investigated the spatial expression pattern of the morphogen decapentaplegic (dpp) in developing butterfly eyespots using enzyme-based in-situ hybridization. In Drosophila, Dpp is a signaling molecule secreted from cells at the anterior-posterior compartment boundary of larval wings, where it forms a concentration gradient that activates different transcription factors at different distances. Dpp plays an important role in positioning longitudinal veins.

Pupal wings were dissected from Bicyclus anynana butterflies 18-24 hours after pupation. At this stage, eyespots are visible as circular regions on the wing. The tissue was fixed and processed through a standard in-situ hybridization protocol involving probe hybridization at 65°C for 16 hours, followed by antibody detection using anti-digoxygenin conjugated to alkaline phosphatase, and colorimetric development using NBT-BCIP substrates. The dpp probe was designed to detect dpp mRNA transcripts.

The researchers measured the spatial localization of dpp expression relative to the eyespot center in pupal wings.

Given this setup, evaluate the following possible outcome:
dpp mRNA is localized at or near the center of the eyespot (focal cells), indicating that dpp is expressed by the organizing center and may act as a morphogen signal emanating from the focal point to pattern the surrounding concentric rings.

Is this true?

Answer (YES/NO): YES